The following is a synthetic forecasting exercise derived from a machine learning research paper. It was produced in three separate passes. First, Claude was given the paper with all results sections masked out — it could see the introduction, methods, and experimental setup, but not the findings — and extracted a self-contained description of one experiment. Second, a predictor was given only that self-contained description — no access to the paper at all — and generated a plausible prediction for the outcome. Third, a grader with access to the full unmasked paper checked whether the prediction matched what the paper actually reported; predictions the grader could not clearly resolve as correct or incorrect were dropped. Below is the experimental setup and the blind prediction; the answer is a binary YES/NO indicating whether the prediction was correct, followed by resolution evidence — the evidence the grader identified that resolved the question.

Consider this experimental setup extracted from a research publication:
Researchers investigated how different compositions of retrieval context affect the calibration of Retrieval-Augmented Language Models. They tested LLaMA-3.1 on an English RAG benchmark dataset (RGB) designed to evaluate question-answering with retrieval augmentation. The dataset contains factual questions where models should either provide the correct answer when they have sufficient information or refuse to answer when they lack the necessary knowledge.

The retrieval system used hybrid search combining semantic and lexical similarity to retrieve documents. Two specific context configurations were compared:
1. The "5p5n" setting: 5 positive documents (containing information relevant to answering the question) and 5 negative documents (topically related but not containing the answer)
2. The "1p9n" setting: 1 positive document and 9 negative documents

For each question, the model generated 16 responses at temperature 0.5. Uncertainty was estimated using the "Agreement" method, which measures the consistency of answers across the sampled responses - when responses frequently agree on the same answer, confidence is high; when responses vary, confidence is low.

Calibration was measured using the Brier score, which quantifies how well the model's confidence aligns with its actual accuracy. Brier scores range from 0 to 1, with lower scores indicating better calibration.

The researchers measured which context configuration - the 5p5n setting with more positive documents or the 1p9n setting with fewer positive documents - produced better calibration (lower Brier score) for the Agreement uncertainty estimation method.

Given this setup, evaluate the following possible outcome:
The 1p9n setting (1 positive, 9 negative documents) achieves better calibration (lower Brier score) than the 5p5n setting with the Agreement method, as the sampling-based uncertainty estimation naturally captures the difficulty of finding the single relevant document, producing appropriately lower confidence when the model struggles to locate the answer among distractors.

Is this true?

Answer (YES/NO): NO